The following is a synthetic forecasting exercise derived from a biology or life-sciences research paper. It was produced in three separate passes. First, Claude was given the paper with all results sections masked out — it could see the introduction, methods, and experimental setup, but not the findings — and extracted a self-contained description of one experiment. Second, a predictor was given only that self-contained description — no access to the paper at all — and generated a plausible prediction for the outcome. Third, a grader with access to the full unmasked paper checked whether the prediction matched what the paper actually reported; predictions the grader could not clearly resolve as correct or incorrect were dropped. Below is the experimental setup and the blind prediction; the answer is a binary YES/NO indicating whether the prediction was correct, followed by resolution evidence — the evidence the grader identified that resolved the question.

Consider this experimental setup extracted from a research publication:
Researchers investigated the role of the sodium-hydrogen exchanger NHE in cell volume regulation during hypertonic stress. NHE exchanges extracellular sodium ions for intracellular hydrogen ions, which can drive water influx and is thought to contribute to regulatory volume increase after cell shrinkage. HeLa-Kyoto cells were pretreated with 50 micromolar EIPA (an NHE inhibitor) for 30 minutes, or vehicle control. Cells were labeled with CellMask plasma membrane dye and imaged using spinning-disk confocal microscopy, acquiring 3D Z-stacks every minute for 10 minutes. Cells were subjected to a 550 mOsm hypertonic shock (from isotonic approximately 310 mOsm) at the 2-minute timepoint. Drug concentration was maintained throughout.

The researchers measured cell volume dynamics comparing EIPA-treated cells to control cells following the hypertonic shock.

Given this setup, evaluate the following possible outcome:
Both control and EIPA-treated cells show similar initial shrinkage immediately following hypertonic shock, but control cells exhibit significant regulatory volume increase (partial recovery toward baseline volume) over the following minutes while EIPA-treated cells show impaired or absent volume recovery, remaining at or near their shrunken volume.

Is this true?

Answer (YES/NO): NO